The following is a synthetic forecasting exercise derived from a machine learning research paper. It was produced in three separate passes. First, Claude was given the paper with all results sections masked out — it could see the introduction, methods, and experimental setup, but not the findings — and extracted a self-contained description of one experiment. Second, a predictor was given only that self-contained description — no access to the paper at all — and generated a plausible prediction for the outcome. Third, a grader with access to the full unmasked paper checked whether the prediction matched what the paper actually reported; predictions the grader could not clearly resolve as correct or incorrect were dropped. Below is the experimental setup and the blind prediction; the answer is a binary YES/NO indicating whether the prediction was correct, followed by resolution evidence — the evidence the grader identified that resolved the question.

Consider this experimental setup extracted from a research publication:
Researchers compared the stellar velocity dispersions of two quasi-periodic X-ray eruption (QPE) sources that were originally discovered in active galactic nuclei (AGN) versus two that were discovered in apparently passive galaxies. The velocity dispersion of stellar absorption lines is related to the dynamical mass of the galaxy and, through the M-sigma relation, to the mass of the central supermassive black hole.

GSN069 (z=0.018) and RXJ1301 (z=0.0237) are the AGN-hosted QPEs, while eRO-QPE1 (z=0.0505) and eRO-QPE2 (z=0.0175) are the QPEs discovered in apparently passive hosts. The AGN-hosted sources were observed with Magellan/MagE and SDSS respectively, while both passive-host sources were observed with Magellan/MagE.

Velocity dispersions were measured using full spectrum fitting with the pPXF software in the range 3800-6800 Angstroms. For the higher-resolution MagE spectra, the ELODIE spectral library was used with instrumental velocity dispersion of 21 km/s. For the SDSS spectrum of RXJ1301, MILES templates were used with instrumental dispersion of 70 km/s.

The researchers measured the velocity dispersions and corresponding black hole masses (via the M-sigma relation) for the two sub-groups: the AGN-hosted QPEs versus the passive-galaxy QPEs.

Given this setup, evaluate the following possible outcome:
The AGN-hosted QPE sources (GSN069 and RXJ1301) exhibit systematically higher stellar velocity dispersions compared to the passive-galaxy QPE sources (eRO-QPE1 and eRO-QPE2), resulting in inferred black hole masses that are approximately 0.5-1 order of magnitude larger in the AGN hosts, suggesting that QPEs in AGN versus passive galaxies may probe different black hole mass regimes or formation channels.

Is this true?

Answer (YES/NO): NO